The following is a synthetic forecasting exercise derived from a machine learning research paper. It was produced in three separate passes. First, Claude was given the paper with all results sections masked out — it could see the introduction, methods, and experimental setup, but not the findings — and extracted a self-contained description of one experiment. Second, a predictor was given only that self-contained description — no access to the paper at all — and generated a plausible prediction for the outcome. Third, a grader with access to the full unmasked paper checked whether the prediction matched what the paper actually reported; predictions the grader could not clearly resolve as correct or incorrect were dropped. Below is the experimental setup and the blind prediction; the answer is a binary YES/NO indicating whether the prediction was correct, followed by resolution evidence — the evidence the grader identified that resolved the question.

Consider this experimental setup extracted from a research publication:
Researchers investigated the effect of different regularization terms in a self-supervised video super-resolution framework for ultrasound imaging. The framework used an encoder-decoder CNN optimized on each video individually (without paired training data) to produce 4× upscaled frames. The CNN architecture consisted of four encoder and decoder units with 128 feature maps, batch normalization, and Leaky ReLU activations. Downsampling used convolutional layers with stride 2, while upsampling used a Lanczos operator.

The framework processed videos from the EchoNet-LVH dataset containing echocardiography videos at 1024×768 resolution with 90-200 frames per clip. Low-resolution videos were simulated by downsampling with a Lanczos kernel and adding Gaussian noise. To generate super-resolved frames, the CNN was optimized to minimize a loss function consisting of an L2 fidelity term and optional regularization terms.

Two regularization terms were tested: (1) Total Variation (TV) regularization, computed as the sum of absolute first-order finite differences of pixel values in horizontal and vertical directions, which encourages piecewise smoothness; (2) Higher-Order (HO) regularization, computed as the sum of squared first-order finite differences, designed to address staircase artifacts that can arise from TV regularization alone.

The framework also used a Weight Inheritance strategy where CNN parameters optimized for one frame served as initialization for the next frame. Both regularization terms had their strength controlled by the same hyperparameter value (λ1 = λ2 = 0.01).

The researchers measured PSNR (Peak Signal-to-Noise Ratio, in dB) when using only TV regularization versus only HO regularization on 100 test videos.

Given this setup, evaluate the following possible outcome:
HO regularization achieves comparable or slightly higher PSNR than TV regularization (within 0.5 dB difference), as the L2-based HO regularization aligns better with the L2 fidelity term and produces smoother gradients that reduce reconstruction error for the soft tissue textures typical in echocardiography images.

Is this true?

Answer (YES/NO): NO